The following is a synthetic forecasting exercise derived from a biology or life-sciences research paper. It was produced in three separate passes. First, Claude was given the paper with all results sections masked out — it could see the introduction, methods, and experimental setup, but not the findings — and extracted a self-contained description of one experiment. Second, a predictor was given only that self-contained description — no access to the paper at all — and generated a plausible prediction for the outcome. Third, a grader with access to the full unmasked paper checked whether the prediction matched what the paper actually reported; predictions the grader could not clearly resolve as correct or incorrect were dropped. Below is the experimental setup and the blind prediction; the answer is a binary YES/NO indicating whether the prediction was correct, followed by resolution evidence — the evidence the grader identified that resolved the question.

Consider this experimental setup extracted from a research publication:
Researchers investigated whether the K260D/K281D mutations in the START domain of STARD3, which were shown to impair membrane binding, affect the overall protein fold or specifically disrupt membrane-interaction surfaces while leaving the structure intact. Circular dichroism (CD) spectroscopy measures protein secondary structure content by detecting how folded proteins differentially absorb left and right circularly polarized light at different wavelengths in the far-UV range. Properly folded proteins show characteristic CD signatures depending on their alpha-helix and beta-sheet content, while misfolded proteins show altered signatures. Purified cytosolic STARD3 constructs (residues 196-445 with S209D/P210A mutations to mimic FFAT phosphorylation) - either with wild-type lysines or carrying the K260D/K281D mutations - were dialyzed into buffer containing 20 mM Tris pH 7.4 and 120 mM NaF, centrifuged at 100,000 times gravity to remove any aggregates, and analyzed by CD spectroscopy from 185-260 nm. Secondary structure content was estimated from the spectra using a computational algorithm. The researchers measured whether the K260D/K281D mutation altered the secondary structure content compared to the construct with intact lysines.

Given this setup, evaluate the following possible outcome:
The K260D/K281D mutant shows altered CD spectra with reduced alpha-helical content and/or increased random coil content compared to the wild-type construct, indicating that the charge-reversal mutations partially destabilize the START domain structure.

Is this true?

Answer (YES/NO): NO